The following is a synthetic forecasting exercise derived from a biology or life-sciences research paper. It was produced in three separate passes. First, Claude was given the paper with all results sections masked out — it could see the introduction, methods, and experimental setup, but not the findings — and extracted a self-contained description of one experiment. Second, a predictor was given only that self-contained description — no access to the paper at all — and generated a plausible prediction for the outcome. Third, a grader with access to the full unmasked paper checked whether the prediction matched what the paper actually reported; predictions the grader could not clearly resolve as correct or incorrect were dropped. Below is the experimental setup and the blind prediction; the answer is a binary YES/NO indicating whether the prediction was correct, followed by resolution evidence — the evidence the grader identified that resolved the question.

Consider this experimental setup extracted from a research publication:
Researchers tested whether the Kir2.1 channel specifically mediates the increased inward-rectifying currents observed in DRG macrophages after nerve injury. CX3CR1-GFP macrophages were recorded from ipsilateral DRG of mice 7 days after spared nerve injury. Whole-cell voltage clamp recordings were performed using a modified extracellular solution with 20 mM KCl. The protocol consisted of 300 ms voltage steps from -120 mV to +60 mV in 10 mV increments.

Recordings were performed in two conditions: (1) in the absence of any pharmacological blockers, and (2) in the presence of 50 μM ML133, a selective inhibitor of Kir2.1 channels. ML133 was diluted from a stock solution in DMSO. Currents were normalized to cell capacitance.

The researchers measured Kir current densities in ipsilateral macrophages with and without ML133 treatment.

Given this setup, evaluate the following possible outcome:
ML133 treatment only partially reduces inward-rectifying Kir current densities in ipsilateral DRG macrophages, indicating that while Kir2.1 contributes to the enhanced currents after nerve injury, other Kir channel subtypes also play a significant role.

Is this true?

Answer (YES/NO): NO